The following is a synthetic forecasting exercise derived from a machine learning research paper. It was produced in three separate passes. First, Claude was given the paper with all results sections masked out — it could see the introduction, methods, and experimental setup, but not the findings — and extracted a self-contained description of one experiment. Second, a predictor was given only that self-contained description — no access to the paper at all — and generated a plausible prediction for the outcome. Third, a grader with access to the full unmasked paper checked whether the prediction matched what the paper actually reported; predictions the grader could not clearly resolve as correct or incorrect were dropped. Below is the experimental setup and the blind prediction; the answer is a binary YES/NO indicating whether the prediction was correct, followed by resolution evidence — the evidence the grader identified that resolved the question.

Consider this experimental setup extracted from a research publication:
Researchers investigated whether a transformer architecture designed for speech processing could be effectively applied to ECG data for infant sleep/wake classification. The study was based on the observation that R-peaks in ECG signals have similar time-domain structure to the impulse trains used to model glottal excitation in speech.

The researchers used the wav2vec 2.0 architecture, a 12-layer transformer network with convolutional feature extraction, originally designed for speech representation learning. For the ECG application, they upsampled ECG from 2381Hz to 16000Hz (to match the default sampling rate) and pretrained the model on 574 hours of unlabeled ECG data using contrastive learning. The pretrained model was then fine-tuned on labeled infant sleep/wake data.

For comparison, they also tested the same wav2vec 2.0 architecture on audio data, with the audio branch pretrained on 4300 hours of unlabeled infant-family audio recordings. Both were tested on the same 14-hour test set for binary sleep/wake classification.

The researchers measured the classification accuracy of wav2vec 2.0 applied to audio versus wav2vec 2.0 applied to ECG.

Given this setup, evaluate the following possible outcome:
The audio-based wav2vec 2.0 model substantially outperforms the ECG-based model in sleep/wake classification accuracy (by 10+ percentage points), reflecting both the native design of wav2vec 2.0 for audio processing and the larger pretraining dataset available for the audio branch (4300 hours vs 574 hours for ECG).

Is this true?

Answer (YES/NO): NO